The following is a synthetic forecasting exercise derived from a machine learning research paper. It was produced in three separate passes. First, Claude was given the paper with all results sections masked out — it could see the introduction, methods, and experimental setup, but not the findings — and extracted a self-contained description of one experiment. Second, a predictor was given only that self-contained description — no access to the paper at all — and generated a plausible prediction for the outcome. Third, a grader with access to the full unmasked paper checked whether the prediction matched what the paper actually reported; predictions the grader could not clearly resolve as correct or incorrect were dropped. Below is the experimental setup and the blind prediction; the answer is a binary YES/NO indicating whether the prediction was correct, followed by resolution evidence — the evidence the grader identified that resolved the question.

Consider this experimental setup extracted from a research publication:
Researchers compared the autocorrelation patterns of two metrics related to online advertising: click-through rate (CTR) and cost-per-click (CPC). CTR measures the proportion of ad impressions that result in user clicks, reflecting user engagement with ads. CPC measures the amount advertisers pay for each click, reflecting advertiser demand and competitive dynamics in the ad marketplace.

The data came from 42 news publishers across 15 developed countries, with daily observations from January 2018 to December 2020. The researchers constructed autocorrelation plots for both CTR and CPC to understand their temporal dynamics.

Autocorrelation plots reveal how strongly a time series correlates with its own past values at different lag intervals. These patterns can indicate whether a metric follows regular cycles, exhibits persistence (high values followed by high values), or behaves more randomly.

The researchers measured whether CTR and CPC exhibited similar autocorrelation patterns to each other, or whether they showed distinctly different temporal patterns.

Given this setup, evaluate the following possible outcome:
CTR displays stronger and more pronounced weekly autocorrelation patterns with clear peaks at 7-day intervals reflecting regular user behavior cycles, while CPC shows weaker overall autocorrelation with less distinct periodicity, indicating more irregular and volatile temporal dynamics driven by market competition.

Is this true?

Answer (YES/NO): NO